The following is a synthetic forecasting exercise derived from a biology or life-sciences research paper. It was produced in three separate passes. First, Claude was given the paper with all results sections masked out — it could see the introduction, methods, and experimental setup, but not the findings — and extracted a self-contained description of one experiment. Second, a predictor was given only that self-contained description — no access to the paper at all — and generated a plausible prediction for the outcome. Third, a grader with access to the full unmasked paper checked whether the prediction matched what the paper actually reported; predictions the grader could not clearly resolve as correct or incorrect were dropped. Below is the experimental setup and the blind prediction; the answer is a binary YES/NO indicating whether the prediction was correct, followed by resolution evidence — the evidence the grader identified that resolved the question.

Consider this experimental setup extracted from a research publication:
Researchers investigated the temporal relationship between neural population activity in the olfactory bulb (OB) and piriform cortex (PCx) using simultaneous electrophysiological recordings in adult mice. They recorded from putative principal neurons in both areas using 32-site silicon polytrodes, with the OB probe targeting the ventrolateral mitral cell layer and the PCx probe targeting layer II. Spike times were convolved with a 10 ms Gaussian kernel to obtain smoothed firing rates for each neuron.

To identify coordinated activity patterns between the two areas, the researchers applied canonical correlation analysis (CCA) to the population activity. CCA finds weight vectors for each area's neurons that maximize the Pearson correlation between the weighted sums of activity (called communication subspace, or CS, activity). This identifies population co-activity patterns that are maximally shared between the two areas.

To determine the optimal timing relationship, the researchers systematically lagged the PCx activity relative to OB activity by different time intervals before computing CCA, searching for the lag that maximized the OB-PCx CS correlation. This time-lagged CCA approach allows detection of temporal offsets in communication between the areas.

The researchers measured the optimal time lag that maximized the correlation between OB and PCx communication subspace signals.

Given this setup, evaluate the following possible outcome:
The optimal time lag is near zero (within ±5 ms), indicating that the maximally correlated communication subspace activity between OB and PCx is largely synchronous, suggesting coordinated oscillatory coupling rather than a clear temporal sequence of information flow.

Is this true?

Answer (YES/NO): NO